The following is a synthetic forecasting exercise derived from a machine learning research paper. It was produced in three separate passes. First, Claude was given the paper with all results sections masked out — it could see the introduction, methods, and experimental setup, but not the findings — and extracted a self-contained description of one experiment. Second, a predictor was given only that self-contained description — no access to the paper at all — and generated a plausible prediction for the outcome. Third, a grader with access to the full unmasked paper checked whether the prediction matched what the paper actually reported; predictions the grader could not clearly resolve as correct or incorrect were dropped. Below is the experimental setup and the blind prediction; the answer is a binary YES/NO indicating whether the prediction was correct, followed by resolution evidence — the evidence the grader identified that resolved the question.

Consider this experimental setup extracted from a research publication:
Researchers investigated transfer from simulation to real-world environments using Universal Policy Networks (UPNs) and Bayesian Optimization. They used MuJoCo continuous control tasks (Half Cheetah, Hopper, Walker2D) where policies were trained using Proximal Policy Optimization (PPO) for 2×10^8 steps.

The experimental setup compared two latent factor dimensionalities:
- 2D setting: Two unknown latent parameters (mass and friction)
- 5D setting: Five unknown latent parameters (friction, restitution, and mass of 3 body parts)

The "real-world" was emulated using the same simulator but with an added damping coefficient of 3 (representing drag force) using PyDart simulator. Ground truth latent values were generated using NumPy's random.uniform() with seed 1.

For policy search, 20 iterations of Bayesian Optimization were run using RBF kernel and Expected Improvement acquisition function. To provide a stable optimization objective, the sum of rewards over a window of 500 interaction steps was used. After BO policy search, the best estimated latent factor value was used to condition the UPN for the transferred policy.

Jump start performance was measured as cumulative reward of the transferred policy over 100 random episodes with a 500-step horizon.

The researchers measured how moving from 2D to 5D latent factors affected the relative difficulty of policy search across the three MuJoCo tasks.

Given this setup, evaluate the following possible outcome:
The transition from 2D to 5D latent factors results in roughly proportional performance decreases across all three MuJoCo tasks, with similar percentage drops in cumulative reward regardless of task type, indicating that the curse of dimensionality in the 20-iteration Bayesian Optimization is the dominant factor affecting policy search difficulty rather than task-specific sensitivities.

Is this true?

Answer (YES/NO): NO